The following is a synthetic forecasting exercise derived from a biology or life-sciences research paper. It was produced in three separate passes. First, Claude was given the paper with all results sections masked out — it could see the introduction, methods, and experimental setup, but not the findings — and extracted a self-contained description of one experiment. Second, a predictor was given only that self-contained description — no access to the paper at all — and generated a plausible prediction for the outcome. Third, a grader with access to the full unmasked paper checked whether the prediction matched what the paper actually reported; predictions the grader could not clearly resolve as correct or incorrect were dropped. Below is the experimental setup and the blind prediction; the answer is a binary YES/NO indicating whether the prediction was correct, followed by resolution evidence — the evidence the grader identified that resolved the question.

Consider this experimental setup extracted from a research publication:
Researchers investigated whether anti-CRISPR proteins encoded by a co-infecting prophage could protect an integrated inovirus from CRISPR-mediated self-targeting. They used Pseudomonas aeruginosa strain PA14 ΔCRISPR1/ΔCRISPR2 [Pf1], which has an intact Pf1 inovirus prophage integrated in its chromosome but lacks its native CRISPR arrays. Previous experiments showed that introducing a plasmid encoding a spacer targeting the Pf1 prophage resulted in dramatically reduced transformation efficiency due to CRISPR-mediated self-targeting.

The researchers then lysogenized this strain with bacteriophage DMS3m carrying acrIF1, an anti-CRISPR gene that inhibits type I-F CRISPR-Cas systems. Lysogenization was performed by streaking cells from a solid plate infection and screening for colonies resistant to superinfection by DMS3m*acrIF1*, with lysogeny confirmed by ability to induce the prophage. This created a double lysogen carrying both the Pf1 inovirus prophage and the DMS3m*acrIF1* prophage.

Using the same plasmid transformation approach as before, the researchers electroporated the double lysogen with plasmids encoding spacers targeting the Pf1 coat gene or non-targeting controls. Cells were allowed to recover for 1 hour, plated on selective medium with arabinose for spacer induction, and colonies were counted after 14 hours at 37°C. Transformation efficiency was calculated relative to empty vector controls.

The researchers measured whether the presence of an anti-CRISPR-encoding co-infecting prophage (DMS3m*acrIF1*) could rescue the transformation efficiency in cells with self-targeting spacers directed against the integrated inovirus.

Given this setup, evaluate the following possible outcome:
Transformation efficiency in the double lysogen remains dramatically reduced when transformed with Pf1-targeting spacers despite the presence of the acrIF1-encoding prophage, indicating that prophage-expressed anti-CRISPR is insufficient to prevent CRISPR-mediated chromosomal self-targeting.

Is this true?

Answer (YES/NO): NO